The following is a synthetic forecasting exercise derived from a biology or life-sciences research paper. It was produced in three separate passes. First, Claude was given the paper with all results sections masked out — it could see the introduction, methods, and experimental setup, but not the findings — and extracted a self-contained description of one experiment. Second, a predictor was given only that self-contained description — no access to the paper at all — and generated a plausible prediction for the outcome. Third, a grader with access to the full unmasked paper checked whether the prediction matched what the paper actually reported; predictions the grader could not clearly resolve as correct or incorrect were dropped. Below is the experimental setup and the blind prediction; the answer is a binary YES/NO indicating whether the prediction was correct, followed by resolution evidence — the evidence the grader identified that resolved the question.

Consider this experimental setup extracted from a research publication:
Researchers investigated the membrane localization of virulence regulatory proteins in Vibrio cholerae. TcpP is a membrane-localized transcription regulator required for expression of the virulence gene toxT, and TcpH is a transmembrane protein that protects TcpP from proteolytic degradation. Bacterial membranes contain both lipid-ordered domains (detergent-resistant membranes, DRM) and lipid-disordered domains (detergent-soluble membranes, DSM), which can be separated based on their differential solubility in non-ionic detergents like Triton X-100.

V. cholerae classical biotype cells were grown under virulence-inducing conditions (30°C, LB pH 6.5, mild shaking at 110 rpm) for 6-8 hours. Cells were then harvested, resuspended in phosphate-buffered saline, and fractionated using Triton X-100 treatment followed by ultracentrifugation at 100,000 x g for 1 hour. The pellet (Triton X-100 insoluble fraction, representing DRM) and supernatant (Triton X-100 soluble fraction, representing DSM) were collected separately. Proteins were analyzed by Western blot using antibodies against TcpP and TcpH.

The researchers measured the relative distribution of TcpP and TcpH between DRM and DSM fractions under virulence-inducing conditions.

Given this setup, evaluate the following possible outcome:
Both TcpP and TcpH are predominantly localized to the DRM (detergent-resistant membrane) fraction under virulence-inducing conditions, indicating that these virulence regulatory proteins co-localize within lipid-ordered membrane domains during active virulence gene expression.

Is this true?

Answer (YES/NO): NO